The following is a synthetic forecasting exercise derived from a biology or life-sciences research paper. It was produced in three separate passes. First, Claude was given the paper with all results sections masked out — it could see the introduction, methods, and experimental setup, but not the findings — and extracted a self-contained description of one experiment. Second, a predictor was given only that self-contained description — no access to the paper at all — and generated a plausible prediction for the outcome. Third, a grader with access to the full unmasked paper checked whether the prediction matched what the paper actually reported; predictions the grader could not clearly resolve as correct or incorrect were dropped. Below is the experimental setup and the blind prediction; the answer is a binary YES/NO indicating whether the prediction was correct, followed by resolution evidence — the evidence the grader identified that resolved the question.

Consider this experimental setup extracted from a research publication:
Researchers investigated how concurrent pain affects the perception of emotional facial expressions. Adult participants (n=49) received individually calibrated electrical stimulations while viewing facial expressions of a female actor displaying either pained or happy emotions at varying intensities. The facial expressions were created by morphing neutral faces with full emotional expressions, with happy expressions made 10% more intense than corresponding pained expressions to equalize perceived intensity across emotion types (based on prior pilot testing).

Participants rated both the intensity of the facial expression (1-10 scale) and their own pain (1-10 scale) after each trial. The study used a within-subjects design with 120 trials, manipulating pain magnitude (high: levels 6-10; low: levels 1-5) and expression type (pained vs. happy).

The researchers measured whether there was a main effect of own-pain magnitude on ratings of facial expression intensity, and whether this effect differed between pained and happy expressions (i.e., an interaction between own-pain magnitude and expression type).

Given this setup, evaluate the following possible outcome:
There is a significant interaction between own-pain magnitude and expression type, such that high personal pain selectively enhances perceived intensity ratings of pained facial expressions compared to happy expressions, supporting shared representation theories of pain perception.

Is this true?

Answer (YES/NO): NO